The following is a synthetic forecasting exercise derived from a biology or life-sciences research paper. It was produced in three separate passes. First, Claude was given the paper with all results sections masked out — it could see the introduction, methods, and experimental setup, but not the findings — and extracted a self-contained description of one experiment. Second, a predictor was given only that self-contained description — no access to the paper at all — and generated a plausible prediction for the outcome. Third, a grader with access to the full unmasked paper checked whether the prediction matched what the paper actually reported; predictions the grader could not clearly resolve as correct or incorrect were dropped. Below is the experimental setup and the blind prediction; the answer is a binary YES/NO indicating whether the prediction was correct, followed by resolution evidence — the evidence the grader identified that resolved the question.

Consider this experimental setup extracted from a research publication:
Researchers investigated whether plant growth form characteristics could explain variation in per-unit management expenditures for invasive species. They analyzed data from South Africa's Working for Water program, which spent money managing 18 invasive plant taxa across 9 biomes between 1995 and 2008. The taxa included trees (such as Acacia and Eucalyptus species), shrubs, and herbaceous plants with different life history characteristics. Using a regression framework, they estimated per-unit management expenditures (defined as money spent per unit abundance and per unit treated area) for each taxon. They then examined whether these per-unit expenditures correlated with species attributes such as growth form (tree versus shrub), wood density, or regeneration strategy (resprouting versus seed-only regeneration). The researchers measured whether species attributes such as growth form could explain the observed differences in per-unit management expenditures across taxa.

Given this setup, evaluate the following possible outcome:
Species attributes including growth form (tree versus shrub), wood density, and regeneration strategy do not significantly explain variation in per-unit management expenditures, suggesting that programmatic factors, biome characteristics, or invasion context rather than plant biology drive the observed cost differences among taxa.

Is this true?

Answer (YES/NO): YES